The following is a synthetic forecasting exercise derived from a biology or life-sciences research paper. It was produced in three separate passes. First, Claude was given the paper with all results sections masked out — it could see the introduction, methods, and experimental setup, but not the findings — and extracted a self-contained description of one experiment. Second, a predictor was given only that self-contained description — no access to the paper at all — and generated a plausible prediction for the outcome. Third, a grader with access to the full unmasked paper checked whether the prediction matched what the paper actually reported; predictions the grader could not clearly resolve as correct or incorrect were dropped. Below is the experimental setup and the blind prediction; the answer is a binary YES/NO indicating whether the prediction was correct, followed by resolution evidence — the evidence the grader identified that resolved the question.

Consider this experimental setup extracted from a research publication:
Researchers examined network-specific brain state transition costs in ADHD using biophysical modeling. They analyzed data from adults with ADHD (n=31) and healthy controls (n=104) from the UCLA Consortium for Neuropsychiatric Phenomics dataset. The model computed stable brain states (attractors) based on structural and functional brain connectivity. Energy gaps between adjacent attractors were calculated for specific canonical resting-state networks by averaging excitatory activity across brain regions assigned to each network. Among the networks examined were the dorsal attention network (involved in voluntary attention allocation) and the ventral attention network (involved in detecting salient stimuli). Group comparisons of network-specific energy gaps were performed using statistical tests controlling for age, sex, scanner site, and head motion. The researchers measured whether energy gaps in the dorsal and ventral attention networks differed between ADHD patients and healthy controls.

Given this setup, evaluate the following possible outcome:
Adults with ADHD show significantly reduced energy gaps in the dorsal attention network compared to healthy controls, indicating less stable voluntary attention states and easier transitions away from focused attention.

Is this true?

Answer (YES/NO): YES